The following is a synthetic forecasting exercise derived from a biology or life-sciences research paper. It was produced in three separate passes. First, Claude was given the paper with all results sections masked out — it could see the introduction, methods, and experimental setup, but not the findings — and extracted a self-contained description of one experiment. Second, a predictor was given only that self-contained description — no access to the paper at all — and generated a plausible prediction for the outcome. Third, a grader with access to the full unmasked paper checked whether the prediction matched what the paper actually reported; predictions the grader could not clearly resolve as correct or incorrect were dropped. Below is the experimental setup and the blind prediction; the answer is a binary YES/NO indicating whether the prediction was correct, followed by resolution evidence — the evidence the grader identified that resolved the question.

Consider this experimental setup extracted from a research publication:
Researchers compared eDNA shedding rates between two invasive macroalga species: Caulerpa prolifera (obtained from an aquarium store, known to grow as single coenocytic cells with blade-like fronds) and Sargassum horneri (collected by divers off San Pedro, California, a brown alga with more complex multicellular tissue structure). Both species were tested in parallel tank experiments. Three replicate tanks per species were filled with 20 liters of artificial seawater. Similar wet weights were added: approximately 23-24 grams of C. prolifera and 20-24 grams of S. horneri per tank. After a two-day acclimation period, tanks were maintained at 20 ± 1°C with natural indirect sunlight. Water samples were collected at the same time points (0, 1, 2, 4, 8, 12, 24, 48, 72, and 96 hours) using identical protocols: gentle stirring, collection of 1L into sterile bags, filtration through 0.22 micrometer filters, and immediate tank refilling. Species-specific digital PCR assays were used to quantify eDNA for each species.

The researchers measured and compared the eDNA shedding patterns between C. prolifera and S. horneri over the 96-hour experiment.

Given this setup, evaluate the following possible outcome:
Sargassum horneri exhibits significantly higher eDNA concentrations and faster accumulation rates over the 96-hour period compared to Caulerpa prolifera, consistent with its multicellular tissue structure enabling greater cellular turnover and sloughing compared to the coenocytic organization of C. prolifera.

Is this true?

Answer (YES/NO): YES